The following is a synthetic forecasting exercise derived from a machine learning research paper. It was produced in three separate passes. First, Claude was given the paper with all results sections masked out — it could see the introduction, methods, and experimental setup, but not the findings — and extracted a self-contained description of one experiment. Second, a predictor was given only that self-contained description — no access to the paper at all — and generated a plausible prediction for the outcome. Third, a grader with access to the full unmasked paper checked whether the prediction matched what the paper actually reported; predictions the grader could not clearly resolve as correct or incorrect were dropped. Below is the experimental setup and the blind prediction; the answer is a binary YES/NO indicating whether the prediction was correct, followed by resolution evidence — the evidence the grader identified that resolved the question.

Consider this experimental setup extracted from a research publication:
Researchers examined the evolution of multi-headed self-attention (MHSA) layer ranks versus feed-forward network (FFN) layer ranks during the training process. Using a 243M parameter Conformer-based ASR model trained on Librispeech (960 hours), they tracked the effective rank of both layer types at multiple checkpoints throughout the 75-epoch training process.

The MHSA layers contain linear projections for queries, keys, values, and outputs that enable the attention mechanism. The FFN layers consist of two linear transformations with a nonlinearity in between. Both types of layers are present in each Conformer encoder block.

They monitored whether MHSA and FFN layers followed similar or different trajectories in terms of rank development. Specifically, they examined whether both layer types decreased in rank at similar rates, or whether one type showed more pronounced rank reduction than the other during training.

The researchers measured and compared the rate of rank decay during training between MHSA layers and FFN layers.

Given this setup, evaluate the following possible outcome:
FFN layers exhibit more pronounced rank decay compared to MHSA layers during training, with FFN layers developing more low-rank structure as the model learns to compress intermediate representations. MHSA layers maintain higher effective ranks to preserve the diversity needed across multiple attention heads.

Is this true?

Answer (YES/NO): NO